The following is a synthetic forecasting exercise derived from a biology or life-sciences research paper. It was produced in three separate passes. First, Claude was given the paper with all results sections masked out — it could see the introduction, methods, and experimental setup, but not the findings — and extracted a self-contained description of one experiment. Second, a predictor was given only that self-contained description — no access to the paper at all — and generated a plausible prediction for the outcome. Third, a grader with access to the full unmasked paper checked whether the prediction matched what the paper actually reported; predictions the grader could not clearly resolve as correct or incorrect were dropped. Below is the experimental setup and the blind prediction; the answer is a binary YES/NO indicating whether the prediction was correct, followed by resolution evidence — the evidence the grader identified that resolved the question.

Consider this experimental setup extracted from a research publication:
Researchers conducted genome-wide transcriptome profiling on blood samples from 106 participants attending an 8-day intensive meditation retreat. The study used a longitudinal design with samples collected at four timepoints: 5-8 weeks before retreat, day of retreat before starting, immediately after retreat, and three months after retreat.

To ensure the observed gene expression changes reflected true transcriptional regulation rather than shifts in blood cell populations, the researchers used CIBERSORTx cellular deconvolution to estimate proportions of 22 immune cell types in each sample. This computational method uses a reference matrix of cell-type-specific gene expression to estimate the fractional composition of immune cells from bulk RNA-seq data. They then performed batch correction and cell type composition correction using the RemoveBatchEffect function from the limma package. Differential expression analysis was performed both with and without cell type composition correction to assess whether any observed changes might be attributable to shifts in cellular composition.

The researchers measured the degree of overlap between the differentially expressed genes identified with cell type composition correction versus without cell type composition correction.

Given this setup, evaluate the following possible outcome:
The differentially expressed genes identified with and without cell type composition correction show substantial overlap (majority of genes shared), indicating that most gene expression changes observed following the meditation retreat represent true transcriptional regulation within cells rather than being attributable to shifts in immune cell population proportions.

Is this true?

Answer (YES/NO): YES